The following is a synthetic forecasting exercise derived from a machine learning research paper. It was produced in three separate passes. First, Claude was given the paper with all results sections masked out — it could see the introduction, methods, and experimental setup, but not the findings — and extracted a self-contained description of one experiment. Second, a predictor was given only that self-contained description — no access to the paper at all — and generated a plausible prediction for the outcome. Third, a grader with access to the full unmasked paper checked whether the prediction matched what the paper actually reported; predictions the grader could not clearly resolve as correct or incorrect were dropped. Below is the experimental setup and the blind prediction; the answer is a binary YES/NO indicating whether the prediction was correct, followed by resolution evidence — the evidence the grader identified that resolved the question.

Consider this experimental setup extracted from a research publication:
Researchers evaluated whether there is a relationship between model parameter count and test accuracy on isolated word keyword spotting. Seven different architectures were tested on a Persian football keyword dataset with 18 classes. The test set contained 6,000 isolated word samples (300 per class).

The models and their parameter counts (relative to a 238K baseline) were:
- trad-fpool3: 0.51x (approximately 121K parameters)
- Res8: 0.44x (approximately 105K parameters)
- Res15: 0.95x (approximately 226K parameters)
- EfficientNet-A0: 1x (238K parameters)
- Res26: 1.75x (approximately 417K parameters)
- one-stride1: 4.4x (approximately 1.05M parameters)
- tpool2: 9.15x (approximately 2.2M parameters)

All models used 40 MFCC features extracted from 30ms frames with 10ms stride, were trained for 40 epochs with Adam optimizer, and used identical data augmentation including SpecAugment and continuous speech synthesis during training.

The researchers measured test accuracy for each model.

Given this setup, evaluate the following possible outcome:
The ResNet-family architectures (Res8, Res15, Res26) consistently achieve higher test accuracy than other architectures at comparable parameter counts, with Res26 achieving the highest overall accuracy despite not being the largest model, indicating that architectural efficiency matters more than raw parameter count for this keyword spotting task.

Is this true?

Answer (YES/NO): NO